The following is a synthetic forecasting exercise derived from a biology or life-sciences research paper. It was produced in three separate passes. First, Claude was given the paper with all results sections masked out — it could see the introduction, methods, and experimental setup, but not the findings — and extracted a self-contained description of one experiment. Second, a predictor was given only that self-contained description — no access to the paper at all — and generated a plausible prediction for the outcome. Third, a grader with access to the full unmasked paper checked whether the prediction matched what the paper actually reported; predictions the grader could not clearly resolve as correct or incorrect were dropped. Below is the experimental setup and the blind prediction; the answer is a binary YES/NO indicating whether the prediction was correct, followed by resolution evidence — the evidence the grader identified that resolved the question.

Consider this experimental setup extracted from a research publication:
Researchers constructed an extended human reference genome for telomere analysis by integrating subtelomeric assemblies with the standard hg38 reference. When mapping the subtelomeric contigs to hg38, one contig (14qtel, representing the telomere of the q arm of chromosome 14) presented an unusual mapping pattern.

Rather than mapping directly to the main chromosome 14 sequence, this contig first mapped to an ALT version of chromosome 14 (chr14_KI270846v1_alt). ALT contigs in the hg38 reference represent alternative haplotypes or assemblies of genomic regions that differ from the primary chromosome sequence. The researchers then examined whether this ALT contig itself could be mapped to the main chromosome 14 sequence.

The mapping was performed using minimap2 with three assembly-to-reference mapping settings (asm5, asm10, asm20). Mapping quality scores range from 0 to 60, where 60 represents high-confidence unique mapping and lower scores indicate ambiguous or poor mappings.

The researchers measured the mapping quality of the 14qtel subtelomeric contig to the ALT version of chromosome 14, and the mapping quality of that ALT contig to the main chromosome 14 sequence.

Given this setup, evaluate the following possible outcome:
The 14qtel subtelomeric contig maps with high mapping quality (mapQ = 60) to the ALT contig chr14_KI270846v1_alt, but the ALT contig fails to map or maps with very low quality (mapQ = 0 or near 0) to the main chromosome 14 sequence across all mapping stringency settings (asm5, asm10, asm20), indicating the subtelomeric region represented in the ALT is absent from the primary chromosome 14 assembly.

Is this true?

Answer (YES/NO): NO